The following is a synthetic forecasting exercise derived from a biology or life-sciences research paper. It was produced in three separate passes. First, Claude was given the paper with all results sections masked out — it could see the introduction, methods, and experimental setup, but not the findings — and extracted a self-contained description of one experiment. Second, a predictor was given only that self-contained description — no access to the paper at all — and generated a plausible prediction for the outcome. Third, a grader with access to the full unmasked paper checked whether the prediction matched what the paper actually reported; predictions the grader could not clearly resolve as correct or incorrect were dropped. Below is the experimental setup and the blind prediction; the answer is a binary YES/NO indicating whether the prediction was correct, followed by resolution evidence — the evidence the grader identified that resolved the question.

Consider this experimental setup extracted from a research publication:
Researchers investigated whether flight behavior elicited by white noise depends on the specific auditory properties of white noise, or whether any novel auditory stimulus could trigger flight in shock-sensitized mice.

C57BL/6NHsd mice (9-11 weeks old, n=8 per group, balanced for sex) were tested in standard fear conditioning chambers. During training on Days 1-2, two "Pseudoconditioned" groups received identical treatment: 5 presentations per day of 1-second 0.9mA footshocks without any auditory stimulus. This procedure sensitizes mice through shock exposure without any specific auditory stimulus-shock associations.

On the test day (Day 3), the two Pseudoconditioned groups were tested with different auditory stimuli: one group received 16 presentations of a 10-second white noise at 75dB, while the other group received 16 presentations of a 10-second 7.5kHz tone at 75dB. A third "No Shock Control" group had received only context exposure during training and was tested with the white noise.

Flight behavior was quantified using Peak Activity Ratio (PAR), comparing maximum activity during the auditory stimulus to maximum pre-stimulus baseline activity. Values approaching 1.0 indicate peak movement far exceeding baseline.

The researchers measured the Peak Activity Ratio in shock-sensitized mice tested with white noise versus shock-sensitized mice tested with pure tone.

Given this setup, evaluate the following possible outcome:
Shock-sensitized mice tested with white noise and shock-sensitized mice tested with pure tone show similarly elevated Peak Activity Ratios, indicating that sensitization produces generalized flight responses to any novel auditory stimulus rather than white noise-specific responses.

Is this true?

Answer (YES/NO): NO